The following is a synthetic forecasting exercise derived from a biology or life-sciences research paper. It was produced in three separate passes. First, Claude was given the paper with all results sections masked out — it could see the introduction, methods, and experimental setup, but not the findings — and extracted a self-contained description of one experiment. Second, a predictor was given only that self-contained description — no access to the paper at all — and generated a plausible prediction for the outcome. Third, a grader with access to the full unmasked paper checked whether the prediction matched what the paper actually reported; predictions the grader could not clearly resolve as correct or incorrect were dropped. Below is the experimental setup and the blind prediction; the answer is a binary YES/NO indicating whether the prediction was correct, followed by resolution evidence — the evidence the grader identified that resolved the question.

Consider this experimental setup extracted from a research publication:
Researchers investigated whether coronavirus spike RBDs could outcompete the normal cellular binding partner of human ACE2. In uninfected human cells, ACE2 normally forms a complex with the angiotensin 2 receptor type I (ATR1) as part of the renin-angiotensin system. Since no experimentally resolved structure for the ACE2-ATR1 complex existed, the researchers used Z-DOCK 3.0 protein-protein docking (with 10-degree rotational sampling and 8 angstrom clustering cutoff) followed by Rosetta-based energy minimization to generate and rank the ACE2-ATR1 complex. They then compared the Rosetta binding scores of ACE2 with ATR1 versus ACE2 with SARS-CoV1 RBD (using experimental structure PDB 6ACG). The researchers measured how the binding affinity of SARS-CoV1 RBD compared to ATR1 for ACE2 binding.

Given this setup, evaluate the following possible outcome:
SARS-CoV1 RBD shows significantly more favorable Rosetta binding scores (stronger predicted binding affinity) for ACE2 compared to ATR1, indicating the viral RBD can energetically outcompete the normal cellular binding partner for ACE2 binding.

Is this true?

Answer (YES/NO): NO